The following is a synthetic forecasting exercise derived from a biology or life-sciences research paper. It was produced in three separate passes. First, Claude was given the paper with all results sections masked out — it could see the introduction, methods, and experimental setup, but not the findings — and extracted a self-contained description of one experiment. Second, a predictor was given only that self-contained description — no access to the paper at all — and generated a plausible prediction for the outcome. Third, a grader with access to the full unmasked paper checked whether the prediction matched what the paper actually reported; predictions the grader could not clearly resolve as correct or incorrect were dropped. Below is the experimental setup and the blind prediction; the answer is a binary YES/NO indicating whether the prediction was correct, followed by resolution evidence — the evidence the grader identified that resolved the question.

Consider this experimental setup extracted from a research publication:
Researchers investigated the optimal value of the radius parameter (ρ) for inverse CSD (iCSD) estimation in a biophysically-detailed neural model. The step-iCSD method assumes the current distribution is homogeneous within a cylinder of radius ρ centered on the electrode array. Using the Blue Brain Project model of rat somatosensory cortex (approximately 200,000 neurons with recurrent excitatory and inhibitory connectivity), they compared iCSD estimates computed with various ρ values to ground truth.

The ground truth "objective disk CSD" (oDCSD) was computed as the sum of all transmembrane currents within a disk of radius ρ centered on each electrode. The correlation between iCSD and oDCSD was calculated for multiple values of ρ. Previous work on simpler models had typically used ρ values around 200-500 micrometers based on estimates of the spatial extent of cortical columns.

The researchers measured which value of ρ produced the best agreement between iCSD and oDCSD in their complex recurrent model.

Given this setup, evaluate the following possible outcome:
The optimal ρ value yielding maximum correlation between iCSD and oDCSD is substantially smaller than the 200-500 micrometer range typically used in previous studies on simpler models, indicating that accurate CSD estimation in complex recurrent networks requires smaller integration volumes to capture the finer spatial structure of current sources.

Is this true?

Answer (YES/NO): YES